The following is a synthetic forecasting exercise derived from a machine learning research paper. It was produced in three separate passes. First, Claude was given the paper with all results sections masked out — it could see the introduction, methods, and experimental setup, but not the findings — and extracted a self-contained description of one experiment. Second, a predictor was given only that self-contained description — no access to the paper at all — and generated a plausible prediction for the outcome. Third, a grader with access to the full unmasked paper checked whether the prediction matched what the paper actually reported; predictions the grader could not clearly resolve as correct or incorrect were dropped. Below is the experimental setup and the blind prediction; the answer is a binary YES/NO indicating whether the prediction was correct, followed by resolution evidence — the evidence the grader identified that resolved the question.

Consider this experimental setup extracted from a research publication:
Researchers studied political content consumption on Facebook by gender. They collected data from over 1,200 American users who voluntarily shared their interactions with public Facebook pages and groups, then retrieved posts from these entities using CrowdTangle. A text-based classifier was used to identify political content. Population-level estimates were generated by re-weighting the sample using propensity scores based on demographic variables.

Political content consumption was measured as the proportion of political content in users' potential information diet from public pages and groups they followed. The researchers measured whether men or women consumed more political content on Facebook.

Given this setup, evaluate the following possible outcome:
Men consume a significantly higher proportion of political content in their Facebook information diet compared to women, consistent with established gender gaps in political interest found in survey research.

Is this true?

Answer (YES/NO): YES